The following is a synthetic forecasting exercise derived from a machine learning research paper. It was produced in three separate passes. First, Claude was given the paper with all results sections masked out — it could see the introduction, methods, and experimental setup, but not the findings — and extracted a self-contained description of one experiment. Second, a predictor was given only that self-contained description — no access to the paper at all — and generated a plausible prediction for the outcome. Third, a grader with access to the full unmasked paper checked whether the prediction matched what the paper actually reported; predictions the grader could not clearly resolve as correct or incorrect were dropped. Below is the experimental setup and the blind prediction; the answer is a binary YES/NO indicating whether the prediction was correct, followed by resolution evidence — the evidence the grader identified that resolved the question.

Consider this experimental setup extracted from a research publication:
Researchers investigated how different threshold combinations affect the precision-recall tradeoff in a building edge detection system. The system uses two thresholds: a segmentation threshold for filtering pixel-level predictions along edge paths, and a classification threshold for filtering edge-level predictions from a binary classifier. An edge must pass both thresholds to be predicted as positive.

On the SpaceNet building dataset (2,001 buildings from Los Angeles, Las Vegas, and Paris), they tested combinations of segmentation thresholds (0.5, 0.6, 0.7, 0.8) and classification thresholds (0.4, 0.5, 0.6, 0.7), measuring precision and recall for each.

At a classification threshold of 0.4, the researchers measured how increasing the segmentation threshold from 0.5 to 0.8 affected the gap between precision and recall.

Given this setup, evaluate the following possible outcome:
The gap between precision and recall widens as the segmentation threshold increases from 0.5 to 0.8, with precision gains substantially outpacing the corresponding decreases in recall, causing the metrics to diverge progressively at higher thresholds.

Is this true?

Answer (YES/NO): NO